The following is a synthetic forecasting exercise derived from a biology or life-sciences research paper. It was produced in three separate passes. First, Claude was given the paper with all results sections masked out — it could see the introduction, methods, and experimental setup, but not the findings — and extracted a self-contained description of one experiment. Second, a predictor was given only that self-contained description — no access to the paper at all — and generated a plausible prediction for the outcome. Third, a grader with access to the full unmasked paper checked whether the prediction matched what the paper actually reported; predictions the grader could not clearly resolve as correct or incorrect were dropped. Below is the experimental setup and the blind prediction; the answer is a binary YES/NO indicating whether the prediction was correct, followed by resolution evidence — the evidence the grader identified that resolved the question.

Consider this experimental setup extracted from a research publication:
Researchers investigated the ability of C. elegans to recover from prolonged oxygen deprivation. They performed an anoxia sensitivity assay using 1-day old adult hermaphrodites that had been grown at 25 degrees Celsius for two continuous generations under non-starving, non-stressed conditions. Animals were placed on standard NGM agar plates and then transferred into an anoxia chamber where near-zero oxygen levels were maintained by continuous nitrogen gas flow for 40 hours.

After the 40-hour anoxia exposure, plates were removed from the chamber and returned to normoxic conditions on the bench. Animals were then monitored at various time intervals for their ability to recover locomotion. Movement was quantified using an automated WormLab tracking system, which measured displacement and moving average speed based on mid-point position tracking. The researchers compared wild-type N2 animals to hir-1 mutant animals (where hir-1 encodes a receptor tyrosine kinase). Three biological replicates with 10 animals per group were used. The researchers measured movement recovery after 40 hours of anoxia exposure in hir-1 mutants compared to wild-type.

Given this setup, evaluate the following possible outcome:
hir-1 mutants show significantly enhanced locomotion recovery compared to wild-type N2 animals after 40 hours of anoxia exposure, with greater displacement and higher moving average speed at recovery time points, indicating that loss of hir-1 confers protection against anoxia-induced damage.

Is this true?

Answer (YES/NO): NO